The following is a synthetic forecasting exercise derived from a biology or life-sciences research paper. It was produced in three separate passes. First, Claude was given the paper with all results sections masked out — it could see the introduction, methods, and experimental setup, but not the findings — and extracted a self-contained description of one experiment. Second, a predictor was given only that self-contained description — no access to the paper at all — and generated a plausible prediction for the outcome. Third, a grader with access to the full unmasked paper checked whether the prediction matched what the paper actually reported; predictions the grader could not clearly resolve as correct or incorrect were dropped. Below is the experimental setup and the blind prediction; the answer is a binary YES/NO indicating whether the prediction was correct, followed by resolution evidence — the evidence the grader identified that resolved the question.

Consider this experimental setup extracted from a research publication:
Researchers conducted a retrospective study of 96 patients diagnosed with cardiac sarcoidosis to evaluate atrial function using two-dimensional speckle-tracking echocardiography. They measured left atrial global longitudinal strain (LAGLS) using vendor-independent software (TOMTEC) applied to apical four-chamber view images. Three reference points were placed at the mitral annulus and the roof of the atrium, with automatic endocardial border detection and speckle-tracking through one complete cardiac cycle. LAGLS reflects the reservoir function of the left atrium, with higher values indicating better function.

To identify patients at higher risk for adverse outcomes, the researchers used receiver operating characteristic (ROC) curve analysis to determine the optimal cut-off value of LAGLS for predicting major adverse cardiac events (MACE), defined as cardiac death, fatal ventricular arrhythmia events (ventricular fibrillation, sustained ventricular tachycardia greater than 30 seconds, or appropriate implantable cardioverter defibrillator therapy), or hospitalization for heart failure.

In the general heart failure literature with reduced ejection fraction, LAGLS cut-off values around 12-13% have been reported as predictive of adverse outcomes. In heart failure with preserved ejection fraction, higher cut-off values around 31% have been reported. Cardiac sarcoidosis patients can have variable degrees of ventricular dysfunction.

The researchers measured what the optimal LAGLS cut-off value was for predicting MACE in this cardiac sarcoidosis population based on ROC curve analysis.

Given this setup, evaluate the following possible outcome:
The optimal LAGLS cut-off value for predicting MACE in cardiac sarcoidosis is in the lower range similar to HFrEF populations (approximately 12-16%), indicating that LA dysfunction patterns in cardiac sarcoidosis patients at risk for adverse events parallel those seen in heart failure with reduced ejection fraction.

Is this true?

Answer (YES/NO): NO